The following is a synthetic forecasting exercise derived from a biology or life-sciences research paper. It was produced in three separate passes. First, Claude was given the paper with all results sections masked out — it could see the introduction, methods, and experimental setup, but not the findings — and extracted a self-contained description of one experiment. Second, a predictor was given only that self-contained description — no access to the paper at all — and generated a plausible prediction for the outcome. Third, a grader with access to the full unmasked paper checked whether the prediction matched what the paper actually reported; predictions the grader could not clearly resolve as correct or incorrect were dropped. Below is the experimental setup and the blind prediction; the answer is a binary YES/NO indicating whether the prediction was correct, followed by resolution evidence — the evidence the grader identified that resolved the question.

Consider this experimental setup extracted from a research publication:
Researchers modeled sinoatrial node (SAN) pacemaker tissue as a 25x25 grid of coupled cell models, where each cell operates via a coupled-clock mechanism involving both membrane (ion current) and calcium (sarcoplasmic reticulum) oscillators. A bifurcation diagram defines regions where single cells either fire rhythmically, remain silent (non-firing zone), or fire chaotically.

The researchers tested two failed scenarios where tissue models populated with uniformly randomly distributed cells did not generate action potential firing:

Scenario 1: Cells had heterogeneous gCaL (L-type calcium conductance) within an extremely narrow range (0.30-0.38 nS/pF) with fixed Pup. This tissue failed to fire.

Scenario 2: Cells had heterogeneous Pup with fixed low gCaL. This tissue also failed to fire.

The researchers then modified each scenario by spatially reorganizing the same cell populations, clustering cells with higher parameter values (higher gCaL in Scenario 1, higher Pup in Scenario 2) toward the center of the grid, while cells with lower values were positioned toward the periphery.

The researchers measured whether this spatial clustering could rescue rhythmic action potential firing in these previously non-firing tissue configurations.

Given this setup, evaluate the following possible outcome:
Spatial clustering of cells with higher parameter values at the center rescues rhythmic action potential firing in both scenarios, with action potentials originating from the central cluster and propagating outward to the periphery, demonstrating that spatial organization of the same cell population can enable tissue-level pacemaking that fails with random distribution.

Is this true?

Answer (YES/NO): YES